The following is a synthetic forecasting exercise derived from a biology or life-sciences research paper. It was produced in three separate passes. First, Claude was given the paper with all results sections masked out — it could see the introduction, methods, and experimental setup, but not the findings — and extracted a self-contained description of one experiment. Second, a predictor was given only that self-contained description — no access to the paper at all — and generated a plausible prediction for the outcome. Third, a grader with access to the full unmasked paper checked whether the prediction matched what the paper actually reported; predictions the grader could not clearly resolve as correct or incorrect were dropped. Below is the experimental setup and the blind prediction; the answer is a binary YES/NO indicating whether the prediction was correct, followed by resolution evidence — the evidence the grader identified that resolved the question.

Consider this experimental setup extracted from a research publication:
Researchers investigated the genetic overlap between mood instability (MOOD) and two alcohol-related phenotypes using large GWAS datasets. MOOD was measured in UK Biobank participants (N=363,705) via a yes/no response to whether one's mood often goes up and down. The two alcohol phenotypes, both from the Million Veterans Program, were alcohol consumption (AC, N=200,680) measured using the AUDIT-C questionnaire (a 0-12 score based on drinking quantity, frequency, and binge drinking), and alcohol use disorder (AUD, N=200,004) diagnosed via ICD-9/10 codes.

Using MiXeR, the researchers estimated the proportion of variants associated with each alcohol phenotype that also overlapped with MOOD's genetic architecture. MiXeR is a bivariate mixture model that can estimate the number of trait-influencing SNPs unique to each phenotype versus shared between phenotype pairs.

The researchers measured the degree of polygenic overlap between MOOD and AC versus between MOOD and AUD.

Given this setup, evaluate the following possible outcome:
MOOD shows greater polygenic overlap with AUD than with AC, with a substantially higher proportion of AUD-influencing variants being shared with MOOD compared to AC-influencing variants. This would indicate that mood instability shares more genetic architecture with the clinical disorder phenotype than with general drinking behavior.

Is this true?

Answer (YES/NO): NO